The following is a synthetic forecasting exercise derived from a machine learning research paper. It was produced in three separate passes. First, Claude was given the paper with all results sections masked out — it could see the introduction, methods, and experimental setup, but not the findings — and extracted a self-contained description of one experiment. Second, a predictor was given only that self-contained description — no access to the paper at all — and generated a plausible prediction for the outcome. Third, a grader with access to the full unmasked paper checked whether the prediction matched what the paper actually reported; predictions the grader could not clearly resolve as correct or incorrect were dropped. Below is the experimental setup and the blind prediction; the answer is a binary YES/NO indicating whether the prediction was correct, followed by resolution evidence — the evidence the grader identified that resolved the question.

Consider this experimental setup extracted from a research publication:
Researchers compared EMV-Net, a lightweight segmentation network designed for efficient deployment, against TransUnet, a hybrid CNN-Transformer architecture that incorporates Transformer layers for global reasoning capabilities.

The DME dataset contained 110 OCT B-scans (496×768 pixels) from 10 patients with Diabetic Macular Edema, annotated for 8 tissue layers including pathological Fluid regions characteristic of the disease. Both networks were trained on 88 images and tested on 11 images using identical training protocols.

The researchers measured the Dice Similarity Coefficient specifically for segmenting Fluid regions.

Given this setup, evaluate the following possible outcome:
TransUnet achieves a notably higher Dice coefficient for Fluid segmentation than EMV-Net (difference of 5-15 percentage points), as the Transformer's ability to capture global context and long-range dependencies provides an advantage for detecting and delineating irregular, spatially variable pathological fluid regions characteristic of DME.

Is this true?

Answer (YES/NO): NO